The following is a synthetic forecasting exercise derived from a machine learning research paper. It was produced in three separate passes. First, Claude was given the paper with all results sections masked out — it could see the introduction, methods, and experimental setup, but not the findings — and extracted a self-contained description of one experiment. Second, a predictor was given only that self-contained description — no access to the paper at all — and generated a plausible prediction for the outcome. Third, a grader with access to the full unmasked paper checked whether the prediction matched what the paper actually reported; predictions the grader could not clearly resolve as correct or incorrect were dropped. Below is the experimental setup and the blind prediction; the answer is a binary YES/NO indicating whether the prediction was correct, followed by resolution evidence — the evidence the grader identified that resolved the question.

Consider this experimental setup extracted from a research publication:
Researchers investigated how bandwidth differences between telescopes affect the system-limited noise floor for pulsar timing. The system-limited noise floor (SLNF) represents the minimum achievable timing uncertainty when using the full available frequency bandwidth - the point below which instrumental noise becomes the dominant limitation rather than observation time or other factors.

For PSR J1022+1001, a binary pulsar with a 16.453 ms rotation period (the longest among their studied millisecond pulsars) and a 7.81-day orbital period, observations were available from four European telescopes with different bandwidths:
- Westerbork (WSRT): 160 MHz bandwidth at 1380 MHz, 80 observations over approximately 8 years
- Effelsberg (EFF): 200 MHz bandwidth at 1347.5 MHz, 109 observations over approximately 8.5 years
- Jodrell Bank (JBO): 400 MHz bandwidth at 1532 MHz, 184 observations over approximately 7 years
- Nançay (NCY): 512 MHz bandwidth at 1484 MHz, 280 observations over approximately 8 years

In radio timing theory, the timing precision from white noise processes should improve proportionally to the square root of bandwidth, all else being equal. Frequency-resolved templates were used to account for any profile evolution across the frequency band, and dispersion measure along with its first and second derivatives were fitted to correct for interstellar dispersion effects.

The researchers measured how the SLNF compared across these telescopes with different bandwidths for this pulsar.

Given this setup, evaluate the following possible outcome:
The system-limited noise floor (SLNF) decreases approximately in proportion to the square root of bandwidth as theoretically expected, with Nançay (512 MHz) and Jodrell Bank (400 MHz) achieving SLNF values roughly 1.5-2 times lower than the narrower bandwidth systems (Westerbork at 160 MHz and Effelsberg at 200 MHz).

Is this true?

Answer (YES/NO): NO